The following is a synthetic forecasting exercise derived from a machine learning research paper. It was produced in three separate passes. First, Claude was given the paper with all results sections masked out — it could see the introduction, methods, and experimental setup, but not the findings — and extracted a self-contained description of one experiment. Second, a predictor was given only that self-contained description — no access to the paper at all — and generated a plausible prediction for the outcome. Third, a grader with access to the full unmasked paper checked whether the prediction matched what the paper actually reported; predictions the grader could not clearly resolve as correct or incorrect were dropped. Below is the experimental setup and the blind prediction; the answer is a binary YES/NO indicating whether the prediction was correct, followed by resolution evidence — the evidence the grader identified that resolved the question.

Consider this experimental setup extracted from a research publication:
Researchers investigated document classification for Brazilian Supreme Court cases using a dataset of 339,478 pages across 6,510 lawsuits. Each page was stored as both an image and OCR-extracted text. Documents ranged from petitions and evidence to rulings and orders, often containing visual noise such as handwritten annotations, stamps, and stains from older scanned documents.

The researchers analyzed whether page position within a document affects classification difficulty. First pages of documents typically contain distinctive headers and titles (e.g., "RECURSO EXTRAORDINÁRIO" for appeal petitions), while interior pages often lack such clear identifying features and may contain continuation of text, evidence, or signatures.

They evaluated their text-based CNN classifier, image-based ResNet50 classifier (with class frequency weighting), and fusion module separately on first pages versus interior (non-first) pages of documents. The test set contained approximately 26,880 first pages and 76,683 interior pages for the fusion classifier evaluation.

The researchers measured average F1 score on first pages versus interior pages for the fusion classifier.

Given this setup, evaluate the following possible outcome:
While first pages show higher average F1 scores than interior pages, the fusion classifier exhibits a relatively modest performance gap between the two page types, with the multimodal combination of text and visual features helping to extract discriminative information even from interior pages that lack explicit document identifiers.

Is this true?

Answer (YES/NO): NO